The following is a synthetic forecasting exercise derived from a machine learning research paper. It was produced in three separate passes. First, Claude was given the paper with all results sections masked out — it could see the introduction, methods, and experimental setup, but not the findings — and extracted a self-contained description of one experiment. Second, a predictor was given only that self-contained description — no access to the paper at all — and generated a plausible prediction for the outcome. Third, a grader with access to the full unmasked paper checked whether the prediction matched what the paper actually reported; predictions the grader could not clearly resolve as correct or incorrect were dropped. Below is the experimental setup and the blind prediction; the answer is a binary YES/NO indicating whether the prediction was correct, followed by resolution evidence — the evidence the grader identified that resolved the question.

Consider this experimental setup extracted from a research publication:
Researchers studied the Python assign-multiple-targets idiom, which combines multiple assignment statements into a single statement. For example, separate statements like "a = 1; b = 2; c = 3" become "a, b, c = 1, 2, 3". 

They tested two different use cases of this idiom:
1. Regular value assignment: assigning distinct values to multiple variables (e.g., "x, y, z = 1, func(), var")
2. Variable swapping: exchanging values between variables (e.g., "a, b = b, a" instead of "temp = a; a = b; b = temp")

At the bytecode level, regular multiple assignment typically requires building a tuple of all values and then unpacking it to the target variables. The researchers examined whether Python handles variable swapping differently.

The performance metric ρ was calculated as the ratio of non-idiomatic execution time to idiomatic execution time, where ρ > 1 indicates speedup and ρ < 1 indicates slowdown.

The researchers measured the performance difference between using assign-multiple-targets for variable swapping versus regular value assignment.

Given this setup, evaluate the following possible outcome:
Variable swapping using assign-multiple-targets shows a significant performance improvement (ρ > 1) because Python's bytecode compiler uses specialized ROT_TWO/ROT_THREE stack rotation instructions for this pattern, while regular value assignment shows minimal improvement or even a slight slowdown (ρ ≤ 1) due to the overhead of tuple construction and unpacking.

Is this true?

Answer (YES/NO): YES